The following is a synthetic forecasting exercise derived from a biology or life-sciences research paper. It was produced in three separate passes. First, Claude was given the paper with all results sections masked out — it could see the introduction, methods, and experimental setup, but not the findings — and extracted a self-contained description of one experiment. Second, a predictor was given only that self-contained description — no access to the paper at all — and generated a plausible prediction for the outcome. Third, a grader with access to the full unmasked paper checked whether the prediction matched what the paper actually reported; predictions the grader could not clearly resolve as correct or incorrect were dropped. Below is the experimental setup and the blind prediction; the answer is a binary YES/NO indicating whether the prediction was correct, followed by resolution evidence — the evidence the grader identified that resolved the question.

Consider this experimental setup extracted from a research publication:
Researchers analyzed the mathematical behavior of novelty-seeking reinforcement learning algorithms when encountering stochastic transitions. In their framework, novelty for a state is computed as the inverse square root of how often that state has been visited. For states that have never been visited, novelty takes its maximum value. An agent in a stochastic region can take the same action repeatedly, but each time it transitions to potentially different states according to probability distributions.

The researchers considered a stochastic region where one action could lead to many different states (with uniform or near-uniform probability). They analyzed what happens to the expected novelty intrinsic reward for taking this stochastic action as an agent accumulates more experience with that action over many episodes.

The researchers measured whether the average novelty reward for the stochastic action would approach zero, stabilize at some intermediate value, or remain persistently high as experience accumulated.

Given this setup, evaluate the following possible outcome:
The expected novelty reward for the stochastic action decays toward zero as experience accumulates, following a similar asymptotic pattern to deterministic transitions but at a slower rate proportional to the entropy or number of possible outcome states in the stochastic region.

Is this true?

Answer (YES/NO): NO